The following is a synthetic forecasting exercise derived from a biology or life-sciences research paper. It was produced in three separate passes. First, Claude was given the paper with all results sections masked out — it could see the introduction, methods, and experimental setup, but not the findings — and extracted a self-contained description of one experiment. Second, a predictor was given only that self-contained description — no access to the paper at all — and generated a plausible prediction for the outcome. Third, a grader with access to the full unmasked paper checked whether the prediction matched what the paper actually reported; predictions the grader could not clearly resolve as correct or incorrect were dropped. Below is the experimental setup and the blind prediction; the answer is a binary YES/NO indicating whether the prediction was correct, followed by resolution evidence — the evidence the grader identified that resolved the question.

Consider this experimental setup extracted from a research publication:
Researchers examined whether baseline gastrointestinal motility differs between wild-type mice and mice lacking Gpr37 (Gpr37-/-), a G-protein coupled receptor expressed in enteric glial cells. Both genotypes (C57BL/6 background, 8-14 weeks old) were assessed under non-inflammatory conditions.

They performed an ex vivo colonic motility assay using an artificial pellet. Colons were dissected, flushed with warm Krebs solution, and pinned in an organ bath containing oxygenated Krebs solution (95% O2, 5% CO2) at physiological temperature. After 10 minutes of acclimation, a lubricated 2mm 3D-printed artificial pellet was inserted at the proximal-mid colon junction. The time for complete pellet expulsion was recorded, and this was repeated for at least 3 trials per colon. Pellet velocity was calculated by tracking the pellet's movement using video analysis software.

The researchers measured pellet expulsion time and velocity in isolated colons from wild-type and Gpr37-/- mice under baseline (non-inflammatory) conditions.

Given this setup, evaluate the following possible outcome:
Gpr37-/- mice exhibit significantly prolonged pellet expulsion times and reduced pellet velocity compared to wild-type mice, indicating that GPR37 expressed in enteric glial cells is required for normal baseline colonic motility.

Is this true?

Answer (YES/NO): NO